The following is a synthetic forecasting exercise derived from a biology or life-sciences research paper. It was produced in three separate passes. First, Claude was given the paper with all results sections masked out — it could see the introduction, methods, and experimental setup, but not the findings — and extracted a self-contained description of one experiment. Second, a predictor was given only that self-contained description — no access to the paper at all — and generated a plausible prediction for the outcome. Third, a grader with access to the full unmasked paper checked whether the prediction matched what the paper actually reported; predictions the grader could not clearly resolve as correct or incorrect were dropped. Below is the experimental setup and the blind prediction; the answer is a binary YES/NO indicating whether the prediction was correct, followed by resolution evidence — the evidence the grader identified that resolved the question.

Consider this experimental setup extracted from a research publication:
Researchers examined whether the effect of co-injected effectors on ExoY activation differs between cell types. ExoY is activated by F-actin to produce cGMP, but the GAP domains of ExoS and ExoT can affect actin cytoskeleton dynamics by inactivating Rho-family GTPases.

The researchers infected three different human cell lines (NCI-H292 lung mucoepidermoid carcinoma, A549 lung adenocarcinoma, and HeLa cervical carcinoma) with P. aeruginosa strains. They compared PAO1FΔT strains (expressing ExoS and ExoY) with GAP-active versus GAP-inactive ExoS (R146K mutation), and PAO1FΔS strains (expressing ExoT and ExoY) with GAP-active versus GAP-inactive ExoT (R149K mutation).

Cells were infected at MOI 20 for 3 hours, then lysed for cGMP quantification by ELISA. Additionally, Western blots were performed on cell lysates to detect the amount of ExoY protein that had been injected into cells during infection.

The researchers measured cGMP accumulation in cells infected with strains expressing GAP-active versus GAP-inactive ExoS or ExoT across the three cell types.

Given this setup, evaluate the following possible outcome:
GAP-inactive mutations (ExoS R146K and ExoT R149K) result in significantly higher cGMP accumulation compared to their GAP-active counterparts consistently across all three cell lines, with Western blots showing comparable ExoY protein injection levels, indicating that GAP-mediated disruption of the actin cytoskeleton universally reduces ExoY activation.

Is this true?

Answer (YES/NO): NO